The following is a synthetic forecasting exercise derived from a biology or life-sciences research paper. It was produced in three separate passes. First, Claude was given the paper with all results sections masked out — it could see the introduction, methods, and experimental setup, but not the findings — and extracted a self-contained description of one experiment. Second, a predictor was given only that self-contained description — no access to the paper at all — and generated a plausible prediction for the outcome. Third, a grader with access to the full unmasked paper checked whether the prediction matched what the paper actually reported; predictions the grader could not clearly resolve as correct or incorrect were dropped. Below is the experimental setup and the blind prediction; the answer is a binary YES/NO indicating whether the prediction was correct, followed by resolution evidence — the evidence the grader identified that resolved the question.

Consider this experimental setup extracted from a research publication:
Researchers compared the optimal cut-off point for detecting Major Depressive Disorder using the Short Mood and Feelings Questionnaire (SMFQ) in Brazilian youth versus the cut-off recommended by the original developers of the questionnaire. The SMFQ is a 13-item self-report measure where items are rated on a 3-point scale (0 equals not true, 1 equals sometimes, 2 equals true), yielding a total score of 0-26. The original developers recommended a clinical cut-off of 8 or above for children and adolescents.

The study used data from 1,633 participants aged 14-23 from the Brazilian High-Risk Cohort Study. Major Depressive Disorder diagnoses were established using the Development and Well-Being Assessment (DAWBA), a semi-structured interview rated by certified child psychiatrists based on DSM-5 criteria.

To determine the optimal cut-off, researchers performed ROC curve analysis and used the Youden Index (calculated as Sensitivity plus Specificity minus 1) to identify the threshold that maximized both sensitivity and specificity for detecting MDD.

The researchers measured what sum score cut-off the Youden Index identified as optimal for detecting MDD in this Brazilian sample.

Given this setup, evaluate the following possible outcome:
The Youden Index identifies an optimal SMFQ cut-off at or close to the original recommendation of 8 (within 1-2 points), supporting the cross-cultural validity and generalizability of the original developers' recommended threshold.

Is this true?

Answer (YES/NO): NO